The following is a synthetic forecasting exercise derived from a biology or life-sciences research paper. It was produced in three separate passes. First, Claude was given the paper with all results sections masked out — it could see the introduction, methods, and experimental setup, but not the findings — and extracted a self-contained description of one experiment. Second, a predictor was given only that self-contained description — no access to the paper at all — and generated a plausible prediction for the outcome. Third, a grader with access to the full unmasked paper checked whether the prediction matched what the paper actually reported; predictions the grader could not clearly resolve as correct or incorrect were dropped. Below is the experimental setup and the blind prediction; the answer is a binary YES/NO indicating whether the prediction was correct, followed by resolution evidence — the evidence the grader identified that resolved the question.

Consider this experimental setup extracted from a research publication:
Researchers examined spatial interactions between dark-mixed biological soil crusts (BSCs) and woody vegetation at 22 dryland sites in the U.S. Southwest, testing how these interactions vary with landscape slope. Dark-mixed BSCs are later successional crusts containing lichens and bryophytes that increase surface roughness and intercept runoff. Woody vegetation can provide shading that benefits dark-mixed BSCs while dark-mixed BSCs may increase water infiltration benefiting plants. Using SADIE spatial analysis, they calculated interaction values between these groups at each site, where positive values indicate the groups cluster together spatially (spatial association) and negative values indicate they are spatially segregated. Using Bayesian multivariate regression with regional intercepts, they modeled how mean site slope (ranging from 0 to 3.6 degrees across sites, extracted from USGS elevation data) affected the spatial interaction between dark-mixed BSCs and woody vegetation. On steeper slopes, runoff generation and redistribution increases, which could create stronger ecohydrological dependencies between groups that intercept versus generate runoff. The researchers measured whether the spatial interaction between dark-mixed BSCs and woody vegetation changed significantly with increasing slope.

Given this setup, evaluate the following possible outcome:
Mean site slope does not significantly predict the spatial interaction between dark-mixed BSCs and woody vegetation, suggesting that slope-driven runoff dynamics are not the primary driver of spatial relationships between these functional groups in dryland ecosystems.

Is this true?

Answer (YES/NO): YES